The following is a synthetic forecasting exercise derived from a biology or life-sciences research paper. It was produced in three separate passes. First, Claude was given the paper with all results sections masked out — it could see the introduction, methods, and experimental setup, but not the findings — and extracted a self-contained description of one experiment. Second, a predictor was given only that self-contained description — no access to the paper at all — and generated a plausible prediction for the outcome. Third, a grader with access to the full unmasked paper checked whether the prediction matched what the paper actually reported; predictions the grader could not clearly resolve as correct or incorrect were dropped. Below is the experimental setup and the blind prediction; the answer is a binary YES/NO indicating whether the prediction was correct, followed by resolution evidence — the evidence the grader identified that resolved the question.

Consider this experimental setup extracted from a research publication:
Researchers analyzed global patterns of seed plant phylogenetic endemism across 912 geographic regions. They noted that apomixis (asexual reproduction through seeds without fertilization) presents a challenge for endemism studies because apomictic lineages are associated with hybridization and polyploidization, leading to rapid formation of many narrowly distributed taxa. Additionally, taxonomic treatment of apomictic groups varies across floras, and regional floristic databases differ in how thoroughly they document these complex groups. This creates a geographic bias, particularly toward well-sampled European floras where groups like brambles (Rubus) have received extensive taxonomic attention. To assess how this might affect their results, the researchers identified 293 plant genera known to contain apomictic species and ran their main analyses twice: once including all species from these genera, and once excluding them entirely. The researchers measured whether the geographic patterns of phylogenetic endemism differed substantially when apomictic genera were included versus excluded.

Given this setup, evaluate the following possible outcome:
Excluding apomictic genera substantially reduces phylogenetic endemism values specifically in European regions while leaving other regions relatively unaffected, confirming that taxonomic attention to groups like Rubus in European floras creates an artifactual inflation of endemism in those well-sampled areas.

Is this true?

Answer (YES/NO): YES